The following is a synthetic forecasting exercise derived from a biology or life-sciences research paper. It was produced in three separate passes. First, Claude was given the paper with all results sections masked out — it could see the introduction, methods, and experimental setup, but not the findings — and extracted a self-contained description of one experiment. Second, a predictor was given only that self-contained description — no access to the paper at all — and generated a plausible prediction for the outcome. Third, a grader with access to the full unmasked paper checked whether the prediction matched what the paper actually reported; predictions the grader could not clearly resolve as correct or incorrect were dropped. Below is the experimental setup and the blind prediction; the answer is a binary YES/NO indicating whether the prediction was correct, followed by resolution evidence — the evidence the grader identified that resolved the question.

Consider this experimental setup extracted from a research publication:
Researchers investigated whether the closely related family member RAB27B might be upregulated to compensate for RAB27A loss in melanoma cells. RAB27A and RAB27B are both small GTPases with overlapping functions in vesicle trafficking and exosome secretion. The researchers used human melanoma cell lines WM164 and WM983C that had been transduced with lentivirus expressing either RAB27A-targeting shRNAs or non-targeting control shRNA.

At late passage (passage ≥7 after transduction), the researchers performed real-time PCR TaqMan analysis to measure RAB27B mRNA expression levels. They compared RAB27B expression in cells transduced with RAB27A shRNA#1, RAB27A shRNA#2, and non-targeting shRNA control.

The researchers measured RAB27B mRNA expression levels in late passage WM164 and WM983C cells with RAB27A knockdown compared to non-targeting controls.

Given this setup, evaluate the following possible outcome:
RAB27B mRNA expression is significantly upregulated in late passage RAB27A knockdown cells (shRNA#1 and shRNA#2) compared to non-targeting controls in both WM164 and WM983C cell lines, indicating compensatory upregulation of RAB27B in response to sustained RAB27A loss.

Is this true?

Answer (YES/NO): NO